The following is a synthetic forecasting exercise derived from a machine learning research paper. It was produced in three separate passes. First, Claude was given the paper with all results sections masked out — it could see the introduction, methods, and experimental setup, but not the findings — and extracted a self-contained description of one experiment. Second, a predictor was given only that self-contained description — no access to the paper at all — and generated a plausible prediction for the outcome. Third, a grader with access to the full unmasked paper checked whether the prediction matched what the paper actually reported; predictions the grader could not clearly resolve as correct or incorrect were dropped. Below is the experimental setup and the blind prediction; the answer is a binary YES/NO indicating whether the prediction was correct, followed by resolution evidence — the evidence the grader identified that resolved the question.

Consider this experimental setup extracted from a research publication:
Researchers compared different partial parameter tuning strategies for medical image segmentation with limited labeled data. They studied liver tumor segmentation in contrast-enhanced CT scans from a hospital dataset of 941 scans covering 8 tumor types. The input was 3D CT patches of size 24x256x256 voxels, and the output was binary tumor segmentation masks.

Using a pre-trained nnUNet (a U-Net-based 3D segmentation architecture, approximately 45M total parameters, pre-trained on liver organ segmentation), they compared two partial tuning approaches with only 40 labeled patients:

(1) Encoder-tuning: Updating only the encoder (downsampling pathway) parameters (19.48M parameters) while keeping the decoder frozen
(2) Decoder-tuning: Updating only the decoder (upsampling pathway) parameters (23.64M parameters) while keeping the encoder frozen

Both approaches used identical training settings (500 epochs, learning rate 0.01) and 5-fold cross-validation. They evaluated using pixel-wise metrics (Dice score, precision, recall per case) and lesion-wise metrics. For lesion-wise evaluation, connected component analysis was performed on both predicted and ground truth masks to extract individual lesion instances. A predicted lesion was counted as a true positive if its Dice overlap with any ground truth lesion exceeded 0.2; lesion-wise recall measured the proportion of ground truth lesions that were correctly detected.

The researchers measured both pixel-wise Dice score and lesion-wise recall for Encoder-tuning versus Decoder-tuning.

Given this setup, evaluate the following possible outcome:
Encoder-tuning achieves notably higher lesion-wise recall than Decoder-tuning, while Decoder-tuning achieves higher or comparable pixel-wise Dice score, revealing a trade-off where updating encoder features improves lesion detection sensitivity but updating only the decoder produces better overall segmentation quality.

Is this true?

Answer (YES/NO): YES